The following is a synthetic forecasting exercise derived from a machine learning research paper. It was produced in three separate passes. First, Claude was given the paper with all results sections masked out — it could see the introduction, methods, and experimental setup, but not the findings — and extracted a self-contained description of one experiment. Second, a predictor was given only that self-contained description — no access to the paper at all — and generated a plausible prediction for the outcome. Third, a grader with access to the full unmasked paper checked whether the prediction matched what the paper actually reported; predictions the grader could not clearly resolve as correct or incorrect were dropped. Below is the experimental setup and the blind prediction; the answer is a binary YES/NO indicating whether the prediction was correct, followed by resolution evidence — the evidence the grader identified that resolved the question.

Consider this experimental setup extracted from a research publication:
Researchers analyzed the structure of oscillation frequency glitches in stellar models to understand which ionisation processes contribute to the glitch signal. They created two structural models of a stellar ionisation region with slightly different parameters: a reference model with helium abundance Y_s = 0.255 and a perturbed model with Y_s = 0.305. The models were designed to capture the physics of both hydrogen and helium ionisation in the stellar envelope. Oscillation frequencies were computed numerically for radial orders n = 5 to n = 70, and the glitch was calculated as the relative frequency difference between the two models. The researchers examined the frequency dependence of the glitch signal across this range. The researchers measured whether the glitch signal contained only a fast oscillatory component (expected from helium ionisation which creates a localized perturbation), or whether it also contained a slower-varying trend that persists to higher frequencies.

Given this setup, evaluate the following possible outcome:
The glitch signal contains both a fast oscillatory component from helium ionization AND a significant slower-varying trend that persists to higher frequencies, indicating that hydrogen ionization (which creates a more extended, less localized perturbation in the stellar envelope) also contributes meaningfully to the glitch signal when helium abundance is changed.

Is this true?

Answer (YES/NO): YES